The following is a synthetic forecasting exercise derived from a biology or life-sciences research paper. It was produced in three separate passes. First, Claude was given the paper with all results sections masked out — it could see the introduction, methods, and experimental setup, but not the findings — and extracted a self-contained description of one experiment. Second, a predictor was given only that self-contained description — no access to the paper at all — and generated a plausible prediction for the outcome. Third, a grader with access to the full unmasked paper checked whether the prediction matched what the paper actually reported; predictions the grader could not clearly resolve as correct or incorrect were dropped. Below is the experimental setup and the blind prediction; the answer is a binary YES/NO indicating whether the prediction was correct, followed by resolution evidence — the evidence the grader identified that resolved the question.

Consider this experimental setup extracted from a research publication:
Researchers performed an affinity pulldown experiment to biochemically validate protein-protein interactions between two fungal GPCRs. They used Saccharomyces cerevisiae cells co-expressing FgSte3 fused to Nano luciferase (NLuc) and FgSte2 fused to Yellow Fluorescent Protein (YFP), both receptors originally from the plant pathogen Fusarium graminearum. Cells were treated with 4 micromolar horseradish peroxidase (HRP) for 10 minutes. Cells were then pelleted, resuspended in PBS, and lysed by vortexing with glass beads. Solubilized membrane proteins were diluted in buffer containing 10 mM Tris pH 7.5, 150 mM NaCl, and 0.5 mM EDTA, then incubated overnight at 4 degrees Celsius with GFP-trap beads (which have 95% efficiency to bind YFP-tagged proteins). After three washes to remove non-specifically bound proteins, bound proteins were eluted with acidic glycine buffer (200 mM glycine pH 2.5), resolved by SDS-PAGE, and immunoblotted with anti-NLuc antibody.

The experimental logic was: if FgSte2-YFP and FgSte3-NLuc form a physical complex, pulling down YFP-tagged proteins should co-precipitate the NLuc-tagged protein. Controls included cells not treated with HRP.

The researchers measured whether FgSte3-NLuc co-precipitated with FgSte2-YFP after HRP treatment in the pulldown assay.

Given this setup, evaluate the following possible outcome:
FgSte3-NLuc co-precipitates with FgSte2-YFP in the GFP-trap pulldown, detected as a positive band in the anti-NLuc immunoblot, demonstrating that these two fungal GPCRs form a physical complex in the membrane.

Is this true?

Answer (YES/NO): YES